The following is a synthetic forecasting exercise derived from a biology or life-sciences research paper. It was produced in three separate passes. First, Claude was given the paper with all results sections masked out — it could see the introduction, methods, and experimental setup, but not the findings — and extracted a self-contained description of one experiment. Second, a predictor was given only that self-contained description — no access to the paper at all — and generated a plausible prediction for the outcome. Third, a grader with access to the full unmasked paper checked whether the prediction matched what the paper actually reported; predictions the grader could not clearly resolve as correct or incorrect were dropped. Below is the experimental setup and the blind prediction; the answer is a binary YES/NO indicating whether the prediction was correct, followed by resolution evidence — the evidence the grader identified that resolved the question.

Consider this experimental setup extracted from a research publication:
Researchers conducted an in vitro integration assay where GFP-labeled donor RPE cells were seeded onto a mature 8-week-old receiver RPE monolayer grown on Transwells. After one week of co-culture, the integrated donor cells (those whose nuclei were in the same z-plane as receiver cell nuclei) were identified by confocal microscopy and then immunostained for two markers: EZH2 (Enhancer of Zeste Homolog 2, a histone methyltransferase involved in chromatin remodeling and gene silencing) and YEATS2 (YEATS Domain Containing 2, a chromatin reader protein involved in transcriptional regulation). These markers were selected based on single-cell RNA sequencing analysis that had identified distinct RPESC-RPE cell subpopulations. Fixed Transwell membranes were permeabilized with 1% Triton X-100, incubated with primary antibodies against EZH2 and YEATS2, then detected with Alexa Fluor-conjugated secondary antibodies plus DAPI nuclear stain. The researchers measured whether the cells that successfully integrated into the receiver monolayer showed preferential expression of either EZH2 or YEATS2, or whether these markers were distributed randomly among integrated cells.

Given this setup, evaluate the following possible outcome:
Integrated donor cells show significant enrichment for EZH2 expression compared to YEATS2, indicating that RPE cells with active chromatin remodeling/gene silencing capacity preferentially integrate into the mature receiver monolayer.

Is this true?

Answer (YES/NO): YES